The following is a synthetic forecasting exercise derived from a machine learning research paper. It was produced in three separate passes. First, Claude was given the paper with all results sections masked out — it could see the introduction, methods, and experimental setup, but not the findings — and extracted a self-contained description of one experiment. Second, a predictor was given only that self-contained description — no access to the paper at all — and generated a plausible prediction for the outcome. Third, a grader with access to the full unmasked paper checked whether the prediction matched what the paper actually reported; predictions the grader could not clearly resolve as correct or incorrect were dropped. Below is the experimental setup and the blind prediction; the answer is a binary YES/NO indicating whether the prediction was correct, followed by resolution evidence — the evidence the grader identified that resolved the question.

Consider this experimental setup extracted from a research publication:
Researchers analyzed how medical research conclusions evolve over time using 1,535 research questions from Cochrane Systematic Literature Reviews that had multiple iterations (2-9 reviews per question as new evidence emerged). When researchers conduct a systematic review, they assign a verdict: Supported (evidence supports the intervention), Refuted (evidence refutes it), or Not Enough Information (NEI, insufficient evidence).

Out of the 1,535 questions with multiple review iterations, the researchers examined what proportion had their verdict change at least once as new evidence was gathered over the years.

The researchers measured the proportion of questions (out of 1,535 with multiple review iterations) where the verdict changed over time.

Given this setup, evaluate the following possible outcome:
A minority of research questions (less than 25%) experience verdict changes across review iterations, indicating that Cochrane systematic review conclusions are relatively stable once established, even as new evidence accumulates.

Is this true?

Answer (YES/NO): NO